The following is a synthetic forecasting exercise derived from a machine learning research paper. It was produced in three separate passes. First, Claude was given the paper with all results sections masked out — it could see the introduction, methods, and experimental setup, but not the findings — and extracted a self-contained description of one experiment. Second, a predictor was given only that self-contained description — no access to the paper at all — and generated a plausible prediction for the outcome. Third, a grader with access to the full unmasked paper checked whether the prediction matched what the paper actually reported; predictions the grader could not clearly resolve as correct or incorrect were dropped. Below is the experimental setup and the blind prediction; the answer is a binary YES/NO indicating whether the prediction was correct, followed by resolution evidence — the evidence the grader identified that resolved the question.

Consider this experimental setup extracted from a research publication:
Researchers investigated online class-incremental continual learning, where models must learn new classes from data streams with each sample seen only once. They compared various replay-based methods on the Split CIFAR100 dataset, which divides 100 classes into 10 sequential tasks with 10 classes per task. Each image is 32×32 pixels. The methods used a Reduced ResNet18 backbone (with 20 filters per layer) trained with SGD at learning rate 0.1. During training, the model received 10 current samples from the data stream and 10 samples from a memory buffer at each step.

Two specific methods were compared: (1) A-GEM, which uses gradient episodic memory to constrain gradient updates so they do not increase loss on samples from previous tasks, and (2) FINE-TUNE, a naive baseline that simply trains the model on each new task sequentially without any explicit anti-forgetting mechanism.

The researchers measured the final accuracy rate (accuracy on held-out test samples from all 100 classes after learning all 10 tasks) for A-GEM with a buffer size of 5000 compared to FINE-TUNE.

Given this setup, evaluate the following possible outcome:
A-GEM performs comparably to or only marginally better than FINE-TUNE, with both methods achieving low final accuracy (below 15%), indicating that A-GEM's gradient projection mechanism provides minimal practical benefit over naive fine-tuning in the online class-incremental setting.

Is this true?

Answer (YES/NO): NO